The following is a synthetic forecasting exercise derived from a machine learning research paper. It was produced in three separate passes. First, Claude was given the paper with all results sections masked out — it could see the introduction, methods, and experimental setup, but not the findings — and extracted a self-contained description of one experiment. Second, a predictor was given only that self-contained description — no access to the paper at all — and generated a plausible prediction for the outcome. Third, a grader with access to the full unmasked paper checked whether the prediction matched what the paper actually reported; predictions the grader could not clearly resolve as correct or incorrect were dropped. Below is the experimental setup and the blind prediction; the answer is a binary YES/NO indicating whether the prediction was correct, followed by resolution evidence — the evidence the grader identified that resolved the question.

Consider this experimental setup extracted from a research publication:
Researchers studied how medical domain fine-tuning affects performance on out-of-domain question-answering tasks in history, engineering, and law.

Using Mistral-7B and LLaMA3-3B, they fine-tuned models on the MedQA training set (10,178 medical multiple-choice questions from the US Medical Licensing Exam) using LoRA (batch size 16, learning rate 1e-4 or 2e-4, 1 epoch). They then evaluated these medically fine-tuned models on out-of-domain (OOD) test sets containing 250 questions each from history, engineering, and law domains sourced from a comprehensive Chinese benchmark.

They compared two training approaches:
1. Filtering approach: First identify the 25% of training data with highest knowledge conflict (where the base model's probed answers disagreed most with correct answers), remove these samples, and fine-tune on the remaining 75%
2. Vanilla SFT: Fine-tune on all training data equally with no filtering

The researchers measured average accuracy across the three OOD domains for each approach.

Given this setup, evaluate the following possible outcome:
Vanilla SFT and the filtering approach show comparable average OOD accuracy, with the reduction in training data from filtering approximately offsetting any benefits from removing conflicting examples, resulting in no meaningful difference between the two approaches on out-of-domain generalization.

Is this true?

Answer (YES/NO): NO